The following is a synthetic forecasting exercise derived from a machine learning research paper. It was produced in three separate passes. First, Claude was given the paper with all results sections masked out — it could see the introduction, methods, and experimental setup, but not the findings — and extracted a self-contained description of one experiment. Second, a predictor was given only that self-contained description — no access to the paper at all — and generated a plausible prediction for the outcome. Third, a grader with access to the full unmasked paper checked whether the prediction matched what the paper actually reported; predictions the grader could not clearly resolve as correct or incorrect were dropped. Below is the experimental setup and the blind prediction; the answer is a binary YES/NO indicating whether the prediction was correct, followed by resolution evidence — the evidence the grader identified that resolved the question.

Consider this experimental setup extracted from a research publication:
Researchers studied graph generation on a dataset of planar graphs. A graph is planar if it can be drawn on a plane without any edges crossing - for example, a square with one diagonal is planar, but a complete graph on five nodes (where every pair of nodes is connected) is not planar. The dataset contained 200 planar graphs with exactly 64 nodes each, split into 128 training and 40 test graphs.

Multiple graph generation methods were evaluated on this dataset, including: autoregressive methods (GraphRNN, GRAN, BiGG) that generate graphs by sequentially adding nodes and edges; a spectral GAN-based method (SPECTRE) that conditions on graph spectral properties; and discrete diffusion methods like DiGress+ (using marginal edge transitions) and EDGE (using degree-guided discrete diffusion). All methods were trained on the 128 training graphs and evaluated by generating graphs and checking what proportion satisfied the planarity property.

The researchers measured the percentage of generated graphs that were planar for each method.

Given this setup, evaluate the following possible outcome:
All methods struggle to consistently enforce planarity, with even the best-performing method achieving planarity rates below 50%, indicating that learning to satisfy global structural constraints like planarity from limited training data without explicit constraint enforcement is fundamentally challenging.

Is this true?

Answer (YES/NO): NO